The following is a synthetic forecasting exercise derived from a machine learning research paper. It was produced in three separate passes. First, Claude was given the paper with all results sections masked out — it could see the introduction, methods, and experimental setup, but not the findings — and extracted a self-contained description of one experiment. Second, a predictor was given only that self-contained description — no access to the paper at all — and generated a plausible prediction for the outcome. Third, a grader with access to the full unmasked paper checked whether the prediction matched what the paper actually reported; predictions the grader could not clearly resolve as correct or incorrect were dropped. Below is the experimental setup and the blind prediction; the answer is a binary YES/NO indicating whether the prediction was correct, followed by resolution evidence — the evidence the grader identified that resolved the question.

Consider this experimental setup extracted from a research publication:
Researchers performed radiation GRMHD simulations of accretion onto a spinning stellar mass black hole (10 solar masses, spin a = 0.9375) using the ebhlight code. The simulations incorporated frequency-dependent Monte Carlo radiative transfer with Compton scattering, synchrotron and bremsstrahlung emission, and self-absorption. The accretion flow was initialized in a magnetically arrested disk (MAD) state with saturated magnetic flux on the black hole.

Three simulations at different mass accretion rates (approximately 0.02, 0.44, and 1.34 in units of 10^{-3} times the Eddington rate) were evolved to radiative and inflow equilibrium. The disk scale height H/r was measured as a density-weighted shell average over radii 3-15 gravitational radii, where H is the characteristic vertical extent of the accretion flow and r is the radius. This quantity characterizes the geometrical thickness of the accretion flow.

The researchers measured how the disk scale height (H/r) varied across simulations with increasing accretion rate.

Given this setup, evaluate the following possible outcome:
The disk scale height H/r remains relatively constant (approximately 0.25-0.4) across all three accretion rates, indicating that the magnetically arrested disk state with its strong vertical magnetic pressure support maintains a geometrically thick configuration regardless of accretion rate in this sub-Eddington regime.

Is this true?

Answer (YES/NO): NO